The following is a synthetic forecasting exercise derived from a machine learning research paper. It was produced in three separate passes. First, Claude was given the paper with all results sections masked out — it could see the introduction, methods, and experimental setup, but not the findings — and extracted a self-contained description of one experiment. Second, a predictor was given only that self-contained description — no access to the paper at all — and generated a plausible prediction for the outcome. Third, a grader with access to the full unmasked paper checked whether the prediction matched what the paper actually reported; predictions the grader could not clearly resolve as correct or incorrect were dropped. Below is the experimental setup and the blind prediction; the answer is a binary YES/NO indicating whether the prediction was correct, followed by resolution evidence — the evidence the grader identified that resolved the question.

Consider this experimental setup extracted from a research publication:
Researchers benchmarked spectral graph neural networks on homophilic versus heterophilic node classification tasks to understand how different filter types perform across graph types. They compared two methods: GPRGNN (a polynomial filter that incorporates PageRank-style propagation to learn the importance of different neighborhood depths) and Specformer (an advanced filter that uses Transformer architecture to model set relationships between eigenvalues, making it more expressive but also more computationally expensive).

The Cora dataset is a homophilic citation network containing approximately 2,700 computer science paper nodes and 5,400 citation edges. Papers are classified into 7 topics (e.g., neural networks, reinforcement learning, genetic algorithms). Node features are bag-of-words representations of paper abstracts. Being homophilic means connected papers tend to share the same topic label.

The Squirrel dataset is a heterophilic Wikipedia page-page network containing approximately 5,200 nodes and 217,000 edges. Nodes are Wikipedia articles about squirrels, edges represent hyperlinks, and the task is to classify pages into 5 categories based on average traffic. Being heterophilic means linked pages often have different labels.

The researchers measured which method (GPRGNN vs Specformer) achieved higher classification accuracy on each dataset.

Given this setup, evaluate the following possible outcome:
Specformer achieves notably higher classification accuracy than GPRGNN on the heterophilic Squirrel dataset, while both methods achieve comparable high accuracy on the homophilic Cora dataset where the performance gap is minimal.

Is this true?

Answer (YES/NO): YES